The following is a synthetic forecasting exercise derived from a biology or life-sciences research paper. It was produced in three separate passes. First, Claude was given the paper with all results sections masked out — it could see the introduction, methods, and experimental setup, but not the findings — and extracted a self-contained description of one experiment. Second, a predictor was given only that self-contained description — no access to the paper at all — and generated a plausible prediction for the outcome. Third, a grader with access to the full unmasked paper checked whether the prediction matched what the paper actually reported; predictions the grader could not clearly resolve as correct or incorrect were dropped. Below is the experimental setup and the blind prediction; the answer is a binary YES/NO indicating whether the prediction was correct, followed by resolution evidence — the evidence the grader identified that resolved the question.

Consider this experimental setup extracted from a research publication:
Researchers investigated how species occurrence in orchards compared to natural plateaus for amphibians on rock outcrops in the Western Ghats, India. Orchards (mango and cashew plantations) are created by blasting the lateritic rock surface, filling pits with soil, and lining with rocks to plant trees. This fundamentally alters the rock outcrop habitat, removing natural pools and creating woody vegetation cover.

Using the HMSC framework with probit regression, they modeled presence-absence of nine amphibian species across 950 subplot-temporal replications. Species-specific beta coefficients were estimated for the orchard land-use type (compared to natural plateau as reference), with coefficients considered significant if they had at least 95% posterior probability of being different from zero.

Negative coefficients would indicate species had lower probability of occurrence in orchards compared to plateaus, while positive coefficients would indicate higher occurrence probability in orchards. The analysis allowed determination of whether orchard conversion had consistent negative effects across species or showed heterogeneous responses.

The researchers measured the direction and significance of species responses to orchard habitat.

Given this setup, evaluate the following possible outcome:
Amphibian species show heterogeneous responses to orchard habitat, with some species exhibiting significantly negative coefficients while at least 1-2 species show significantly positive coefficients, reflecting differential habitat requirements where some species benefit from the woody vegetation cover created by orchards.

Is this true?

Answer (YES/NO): NO